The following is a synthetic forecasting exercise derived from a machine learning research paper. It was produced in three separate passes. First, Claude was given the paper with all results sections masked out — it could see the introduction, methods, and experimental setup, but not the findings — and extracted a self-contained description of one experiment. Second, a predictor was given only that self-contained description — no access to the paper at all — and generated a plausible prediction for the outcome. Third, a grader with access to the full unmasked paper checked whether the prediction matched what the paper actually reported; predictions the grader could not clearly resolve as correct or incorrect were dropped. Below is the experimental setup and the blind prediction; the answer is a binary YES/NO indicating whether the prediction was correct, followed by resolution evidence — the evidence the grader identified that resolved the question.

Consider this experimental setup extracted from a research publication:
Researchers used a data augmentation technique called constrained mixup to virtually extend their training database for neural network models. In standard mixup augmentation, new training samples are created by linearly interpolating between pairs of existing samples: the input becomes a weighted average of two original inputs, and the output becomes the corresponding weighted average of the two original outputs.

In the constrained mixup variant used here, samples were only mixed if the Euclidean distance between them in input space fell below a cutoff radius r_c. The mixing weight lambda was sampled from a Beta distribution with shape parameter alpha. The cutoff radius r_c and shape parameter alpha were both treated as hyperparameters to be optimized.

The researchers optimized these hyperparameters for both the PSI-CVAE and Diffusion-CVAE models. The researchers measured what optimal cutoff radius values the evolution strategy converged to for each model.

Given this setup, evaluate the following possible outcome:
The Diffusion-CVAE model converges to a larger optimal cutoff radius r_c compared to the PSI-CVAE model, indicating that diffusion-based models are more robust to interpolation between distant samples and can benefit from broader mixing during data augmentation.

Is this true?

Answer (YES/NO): NO